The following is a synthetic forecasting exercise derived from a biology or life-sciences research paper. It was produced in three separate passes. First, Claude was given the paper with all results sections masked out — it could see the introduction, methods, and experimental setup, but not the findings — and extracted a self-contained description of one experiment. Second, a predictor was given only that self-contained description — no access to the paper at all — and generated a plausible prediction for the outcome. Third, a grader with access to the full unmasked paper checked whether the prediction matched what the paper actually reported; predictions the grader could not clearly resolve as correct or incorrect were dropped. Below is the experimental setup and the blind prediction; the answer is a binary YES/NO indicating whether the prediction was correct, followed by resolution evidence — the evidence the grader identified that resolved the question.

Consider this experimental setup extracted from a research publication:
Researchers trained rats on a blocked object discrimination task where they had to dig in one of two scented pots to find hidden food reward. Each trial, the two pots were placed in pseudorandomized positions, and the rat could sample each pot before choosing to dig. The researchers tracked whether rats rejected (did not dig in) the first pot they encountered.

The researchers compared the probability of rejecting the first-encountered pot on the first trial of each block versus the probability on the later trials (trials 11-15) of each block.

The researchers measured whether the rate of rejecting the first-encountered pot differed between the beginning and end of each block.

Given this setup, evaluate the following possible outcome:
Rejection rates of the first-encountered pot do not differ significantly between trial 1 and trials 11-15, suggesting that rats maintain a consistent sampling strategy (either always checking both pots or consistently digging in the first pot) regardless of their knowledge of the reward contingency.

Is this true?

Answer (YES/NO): NO